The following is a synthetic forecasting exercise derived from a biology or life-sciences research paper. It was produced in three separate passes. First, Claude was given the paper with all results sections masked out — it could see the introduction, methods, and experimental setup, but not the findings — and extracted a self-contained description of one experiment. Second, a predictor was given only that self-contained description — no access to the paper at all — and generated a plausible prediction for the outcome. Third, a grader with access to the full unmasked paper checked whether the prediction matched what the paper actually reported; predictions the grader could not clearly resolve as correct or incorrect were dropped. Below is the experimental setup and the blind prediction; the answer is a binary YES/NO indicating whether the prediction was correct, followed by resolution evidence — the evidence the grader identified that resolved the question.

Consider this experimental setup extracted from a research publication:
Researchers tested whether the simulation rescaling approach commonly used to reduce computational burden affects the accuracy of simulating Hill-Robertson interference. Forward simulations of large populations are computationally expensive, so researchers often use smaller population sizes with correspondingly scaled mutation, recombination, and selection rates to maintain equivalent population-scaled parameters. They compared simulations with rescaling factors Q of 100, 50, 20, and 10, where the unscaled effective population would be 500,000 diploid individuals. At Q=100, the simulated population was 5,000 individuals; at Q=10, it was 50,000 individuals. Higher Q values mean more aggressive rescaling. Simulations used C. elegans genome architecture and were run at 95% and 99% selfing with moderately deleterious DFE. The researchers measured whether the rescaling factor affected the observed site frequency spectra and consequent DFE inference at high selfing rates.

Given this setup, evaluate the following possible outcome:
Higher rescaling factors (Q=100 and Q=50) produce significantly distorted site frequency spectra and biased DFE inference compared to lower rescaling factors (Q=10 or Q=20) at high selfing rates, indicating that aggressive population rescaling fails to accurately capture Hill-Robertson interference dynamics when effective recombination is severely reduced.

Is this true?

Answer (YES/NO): YES